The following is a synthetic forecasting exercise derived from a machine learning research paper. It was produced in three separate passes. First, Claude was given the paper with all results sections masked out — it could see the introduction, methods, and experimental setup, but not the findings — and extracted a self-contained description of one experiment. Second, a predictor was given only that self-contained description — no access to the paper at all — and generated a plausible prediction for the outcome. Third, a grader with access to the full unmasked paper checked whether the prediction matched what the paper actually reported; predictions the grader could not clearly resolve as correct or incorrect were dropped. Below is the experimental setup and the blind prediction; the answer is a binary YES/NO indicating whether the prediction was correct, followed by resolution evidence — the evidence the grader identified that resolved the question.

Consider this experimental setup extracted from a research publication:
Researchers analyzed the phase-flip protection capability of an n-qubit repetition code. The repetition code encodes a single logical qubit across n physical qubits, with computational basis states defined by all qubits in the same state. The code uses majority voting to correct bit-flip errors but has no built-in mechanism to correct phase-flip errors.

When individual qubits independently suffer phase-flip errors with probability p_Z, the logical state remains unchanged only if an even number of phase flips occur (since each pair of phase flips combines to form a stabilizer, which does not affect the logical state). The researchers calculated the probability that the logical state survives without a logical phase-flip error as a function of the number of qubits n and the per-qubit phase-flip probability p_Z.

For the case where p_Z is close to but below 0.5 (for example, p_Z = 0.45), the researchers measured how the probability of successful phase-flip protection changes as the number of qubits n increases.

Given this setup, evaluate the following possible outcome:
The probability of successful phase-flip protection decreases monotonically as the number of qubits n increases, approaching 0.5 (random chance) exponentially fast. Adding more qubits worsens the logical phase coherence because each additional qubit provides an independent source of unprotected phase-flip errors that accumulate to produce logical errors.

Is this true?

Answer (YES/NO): YES